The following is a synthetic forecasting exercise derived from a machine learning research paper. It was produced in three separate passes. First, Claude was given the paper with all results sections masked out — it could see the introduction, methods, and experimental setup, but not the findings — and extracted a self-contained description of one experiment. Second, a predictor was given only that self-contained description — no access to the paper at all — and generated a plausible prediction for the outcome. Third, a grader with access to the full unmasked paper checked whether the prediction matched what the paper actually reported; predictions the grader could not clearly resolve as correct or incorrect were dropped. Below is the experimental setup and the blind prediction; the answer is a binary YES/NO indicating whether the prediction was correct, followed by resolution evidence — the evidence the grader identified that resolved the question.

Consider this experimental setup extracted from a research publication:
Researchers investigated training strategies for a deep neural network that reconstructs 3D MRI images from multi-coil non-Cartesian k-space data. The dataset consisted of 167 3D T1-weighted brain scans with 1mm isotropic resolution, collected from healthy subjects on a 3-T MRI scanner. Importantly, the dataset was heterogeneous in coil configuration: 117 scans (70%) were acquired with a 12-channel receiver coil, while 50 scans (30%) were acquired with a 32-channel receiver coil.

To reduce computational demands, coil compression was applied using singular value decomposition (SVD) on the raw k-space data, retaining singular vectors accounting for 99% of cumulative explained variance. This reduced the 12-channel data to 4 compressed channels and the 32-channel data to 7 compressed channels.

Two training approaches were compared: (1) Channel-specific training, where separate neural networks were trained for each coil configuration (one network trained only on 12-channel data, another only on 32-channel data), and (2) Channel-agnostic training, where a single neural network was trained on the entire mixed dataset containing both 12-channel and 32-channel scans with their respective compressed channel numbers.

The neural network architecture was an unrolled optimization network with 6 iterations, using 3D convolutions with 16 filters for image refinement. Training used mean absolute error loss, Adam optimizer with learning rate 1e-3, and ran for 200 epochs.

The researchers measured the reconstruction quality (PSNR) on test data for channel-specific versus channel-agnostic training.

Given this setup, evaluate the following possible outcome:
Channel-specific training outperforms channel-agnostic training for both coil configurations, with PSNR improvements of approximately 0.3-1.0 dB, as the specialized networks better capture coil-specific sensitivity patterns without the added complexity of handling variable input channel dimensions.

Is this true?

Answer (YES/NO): NO